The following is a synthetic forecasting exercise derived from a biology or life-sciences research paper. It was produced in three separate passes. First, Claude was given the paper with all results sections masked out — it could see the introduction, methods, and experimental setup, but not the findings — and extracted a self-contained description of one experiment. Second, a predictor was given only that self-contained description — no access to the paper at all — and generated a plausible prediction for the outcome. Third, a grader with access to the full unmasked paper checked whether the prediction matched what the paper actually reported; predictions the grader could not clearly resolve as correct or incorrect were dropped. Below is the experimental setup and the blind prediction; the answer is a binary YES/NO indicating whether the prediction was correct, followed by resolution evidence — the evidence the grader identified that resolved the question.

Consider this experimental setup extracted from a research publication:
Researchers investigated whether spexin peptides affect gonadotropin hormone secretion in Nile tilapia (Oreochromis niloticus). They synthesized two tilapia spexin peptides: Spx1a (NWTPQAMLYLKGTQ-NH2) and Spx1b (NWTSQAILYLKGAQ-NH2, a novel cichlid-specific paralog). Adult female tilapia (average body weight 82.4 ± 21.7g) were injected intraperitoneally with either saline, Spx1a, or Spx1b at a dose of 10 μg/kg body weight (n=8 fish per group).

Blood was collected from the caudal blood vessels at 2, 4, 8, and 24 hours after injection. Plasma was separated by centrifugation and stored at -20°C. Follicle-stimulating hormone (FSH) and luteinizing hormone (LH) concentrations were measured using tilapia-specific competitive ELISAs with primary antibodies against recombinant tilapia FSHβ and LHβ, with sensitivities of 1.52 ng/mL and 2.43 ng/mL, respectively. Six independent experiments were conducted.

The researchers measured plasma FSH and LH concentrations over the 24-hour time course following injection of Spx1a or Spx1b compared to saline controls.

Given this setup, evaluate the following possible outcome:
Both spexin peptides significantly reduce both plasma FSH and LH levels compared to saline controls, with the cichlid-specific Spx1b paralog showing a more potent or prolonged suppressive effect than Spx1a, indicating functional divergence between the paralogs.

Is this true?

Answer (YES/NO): NO